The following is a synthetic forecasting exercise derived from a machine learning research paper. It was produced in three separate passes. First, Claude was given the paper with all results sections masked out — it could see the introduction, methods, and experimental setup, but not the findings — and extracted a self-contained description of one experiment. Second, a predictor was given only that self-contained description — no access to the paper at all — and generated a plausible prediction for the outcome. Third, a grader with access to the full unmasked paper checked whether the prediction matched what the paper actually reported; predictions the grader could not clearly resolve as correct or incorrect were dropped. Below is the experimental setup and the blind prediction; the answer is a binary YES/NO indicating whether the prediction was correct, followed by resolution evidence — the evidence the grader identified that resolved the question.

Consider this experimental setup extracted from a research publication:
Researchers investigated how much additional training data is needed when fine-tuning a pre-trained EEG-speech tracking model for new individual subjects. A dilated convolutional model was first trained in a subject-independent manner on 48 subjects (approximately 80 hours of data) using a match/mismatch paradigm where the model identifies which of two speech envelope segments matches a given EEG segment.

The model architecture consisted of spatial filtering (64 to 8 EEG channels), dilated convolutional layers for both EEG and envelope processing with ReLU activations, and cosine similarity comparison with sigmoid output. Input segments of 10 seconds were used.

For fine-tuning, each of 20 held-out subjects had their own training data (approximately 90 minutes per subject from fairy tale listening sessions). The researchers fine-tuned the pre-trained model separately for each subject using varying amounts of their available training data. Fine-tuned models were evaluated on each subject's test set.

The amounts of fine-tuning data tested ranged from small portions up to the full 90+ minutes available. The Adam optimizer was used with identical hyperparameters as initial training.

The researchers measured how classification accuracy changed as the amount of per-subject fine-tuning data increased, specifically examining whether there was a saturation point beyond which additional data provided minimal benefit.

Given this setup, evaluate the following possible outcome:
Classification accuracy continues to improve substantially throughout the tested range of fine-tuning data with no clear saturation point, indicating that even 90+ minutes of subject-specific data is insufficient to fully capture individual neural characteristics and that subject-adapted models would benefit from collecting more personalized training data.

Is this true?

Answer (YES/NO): NO